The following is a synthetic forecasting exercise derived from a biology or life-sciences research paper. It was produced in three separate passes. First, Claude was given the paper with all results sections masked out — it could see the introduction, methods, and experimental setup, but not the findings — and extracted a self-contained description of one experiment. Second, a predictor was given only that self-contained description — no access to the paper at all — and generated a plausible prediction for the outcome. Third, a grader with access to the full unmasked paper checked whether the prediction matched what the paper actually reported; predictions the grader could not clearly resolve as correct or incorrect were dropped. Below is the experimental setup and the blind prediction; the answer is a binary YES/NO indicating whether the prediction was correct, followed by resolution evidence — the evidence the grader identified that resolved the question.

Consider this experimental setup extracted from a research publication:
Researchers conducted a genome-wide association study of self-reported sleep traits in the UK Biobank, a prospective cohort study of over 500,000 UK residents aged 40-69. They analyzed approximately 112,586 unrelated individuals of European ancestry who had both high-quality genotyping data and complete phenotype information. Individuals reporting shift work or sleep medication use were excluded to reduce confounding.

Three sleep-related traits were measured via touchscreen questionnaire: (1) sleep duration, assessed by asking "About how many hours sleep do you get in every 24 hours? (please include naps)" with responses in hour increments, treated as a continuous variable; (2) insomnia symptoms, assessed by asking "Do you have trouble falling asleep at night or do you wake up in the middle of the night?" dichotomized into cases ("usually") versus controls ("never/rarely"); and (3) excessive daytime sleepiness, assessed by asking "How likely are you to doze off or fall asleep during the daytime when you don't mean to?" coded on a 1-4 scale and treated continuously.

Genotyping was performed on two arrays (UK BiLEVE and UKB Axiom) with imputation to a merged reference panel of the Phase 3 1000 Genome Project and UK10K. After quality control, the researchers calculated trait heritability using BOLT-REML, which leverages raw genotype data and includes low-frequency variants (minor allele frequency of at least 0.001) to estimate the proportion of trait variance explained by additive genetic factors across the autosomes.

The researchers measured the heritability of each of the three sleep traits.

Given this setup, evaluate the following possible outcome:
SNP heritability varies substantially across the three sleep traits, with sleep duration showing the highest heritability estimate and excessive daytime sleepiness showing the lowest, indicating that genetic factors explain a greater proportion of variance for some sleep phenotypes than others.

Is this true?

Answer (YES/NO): NO